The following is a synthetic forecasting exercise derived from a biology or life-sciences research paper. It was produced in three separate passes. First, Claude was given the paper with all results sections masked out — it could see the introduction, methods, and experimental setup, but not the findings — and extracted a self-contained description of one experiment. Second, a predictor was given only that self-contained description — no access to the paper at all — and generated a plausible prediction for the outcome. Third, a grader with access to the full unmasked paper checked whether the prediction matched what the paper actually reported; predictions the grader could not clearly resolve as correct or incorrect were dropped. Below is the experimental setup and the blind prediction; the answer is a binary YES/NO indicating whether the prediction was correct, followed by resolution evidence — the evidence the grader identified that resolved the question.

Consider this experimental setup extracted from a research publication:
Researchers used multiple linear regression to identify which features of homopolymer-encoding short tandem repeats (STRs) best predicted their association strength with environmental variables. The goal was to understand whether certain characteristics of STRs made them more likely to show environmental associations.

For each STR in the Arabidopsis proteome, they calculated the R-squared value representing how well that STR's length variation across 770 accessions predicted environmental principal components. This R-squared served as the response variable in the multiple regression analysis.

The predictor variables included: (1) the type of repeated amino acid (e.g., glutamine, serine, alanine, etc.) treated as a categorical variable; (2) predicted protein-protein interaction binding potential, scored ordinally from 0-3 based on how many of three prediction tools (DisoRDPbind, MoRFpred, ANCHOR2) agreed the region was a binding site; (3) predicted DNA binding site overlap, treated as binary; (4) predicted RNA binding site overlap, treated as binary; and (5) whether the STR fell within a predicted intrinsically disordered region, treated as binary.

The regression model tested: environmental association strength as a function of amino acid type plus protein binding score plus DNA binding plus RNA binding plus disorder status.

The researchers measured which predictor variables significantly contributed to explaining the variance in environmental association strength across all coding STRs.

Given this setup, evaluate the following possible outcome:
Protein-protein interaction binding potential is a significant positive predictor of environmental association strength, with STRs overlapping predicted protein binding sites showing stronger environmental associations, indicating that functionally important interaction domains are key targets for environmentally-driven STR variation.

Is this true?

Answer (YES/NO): YES